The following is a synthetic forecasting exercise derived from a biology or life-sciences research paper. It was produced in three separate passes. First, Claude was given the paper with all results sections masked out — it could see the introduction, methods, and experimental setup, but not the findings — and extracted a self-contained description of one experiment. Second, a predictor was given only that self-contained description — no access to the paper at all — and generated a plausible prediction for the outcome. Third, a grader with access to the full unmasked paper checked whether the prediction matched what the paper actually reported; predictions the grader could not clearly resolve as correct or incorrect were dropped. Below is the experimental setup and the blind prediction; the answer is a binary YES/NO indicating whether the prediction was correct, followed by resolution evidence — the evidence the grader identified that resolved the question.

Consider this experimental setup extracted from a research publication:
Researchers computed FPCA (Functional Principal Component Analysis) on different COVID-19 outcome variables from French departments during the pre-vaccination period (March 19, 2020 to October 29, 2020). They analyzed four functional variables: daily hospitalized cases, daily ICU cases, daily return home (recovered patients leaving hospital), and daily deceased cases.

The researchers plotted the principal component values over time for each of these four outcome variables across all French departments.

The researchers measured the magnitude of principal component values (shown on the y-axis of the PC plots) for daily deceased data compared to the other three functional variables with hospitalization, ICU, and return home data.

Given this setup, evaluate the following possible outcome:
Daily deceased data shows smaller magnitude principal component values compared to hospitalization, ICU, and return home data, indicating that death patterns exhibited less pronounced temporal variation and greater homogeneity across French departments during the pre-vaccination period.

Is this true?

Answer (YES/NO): NO